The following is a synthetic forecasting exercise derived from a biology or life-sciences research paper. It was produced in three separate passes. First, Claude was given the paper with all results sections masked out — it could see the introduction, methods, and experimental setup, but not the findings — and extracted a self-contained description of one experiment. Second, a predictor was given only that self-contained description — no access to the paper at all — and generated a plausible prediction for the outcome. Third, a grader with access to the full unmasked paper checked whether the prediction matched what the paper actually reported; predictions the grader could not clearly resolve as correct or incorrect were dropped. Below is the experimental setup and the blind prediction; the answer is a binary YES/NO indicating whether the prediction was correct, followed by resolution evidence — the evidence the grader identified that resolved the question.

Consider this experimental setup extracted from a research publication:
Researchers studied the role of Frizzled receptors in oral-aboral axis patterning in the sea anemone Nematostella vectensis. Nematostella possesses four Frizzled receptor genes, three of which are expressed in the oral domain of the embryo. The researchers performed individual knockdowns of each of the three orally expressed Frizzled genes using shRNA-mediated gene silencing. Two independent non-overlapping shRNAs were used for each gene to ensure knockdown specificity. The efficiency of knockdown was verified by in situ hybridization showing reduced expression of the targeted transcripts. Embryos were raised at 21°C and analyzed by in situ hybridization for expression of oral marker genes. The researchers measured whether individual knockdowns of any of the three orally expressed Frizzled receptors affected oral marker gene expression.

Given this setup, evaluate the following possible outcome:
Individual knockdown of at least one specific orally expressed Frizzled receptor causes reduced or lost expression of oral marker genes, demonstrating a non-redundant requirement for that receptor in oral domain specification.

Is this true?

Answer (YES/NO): NO